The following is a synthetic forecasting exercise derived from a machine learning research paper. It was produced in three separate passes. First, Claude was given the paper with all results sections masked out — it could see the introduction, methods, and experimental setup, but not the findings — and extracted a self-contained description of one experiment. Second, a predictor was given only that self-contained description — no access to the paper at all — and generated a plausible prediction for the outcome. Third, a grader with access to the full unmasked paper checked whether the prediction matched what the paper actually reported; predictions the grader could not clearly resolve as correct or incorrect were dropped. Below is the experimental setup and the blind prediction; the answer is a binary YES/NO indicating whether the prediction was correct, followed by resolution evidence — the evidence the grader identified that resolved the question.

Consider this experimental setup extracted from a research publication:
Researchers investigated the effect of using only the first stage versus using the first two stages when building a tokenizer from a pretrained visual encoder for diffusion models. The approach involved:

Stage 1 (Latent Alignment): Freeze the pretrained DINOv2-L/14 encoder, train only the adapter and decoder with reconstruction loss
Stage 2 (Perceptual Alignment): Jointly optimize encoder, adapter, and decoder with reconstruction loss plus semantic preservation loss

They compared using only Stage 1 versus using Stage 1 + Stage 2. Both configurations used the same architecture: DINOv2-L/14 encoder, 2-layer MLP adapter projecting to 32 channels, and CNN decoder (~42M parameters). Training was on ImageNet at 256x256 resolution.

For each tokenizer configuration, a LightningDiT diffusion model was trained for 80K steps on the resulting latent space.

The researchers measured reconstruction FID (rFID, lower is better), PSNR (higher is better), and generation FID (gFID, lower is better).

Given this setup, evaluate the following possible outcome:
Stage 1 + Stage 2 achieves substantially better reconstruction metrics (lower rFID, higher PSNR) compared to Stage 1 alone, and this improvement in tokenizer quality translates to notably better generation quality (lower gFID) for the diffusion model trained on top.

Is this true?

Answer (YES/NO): YES